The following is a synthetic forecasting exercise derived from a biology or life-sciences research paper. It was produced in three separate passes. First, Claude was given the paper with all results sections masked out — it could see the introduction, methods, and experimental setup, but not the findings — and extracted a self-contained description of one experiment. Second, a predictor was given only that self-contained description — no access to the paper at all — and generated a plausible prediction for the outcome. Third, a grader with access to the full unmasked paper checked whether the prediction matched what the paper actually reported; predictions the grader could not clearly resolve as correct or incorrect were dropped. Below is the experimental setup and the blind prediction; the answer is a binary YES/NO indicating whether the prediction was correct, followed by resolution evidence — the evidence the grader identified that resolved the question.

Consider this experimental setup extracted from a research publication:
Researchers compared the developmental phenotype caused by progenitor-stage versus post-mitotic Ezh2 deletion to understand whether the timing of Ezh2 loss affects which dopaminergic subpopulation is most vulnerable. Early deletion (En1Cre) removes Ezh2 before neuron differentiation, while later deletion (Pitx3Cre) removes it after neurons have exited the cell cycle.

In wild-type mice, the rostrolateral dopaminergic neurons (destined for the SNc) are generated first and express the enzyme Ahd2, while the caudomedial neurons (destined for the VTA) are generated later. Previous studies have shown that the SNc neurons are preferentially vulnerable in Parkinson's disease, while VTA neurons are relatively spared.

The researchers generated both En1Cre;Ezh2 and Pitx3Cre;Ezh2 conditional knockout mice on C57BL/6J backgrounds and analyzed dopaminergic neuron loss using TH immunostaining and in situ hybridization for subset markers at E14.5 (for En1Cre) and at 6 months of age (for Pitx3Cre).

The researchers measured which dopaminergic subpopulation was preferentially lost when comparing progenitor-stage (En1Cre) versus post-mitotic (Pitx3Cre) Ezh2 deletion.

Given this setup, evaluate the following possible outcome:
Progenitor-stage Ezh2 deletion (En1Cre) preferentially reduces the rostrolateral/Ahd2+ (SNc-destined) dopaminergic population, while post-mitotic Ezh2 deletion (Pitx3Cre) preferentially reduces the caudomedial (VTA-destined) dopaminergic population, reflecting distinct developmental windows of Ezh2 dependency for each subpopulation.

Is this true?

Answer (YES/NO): YES